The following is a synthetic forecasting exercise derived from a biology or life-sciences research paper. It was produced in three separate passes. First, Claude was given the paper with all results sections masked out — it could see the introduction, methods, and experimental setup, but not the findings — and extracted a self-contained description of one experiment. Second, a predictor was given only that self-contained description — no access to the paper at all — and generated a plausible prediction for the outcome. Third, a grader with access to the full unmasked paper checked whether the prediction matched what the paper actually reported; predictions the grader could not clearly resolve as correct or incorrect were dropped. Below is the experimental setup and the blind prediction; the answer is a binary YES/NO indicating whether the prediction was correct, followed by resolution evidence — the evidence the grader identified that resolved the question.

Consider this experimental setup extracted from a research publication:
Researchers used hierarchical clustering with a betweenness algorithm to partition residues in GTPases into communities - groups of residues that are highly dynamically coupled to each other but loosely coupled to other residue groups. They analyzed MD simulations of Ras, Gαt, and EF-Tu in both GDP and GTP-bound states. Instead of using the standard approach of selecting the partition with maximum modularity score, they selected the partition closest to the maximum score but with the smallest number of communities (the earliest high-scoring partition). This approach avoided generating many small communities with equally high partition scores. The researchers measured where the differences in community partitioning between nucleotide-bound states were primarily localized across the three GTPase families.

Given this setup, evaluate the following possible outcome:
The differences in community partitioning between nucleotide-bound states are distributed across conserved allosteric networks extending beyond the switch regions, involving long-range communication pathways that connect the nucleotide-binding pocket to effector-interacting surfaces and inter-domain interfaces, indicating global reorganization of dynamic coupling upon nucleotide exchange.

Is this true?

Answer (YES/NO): NO